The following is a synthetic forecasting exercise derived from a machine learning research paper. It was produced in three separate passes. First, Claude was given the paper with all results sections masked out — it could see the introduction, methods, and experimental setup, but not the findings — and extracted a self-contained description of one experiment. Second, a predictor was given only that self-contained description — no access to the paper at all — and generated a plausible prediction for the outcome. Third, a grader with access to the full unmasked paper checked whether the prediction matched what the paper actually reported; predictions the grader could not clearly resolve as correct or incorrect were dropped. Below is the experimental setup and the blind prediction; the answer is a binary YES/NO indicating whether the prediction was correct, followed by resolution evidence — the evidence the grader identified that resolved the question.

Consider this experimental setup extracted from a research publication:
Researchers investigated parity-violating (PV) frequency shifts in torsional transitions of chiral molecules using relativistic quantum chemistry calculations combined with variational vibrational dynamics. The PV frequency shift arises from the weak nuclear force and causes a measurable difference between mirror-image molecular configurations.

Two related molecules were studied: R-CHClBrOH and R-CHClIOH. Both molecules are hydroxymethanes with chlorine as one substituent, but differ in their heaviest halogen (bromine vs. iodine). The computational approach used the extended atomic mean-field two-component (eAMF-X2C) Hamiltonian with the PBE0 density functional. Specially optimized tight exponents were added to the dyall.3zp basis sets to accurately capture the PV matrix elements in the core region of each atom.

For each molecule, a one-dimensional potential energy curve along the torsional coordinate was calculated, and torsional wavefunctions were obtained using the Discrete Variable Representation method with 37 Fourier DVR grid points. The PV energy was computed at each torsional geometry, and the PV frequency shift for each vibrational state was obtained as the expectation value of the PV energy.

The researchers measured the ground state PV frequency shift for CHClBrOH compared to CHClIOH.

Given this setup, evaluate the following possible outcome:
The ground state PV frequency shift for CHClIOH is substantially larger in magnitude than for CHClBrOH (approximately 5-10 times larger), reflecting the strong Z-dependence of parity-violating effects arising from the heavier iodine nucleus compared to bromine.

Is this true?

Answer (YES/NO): NO